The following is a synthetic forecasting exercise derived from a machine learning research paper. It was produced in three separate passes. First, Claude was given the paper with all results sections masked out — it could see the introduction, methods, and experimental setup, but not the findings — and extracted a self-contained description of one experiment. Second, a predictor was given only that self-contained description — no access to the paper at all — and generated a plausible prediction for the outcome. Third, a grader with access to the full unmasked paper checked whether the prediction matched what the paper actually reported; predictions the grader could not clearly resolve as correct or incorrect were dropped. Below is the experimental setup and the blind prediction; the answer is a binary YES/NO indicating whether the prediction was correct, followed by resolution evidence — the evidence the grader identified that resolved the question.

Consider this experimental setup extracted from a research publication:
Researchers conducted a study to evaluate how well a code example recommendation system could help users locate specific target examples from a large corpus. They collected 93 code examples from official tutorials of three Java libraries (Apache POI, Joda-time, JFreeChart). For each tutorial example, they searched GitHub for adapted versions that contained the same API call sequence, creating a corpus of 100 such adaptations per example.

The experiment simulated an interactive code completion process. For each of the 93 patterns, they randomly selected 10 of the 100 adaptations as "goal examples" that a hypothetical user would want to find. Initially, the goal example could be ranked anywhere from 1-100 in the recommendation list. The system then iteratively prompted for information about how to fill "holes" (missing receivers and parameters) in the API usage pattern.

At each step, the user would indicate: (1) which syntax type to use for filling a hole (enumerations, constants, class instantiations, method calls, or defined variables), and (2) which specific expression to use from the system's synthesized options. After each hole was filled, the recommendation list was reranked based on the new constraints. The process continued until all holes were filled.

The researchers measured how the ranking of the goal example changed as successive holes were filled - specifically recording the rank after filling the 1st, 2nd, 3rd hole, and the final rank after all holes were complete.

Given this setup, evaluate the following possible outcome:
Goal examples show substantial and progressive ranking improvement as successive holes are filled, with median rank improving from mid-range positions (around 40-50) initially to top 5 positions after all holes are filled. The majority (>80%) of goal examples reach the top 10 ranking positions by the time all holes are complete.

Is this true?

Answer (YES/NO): NO